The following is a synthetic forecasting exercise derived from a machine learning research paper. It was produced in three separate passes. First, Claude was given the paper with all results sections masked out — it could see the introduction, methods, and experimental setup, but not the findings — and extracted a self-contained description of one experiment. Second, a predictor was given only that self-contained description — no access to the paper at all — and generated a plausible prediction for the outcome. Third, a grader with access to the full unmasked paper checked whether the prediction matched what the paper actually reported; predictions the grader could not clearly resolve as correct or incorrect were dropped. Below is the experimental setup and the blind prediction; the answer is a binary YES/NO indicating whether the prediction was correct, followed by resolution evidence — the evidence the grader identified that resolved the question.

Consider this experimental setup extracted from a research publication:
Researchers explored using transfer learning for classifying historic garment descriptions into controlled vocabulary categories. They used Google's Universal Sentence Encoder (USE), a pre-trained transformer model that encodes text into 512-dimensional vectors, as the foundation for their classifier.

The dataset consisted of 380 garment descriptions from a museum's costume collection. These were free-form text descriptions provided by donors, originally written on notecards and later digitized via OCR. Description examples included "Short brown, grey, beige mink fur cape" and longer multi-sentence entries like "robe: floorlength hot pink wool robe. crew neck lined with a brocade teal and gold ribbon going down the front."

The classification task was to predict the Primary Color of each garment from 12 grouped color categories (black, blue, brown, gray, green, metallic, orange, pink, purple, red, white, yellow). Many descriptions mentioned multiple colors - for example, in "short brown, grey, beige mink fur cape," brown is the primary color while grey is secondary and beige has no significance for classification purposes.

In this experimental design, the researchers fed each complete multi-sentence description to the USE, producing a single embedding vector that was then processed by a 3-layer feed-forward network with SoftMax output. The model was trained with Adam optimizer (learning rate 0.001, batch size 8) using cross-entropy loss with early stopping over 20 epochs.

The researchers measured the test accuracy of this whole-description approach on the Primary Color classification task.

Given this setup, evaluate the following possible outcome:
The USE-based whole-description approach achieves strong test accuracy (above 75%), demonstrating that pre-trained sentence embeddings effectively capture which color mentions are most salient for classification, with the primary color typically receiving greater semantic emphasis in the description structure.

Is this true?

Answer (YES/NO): NO